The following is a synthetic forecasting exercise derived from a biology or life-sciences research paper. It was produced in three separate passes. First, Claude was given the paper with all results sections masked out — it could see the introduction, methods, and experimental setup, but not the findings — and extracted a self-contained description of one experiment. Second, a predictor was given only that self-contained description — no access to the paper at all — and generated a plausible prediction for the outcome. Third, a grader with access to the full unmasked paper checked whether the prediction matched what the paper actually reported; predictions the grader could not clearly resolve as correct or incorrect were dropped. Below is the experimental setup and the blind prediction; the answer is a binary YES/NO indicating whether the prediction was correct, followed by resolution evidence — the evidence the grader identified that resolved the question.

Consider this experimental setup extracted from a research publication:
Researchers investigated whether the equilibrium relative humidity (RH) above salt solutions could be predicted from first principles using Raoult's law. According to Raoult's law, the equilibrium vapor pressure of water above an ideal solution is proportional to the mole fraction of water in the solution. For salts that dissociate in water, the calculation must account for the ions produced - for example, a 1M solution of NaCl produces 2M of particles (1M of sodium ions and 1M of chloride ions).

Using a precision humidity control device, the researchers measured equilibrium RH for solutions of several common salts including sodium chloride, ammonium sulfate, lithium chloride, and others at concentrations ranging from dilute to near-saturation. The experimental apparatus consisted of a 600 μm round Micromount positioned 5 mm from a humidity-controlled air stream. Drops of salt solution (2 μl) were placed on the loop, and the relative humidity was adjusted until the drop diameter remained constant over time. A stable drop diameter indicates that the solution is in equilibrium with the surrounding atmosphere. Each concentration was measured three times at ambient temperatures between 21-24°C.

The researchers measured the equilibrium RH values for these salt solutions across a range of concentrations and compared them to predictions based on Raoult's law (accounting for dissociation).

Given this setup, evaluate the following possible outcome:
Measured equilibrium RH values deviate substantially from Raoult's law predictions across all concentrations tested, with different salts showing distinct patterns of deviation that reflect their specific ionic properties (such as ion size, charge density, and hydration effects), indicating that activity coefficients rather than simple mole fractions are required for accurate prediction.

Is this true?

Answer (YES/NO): NO